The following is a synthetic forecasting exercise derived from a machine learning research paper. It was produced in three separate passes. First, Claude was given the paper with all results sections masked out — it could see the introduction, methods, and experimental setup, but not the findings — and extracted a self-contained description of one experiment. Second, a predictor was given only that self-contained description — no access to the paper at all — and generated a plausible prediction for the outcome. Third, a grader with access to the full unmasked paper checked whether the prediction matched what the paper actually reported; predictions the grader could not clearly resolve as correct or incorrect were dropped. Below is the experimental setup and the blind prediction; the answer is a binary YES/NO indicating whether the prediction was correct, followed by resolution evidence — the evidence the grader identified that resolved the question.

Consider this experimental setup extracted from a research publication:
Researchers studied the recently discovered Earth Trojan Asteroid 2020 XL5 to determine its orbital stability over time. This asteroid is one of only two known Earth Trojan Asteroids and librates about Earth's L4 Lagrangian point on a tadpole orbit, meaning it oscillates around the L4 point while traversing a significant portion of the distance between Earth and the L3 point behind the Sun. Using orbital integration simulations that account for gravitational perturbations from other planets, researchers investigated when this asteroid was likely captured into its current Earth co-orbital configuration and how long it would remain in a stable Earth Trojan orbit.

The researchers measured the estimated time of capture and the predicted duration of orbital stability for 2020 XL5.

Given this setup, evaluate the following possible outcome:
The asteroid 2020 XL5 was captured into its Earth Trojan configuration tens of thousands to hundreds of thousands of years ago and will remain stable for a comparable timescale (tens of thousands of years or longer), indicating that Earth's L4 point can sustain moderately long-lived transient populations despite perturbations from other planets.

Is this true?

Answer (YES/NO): NO